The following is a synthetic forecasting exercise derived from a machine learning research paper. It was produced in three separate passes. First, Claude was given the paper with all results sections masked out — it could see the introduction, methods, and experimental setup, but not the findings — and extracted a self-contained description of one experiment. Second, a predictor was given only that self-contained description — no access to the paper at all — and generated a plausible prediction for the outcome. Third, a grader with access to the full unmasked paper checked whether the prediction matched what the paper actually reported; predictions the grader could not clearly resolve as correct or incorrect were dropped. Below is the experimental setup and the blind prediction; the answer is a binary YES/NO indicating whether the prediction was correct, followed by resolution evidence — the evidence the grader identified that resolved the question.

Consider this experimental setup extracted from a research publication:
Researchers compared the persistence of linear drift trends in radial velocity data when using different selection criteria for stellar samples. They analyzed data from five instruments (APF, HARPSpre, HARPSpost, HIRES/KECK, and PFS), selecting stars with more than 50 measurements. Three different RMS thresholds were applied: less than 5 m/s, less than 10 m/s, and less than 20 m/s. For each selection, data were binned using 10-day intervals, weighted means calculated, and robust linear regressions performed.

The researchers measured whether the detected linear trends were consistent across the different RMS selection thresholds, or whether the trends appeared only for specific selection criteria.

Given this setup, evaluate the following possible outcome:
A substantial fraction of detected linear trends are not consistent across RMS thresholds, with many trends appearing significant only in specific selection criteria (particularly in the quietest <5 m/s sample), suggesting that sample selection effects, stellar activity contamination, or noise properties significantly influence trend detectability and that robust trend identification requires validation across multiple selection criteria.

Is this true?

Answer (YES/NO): NO